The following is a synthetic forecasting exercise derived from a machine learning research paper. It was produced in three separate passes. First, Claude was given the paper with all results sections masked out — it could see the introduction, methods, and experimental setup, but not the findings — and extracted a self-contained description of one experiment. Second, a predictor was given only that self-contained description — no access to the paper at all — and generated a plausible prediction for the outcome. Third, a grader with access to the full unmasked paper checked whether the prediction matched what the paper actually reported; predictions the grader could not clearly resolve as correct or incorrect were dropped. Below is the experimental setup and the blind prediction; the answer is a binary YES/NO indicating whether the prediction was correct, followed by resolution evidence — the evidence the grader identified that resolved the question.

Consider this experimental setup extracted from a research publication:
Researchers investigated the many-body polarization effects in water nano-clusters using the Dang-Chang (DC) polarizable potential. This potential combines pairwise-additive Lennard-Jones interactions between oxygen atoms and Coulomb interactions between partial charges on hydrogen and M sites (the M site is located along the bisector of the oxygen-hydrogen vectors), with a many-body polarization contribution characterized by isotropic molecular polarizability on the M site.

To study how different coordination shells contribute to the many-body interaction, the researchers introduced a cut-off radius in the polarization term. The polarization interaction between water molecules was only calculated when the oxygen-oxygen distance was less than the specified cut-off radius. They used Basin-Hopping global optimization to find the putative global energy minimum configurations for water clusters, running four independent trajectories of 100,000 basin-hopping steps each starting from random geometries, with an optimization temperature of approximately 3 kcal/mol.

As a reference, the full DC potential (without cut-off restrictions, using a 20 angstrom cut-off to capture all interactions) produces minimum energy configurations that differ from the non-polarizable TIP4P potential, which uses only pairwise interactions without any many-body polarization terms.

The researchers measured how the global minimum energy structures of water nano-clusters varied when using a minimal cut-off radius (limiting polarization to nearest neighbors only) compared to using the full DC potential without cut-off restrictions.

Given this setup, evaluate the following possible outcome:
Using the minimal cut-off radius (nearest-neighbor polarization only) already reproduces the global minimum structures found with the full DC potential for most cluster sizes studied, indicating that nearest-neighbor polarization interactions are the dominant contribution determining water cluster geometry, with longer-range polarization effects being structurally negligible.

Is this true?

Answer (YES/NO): NO